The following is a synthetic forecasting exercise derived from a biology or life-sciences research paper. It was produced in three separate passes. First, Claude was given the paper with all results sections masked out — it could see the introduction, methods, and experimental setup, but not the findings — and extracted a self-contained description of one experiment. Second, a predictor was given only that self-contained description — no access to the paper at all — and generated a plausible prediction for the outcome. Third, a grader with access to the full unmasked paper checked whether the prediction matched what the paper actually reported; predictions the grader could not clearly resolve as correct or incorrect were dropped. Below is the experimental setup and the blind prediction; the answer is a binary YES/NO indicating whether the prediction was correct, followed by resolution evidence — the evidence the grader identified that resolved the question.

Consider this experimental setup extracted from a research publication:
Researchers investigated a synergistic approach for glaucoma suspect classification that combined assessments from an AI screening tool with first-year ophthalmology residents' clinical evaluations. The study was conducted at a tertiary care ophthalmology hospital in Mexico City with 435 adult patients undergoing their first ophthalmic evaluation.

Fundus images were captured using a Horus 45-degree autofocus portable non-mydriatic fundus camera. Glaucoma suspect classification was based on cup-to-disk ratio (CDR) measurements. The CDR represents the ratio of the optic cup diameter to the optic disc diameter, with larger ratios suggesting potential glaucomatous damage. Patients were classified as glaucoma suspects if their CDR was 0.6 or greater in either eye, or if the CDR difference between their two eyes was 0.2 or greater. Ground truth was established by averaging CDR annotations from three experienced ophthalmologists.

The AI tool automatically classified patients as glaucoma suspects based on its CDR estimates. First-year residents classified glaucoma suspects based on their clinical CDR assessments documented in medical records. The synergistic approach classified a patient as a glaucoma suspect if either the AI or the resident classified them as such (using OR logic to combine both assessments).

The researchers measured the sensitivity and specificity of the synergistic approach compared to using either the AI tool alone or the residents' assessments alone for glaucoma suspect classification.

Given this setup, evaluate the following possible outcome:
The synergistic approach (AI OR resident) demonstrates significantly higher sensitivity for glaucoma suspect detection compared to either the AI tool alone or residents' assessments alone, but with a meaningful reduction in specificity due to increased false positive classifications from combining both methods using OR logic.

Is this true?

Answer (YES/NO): YES